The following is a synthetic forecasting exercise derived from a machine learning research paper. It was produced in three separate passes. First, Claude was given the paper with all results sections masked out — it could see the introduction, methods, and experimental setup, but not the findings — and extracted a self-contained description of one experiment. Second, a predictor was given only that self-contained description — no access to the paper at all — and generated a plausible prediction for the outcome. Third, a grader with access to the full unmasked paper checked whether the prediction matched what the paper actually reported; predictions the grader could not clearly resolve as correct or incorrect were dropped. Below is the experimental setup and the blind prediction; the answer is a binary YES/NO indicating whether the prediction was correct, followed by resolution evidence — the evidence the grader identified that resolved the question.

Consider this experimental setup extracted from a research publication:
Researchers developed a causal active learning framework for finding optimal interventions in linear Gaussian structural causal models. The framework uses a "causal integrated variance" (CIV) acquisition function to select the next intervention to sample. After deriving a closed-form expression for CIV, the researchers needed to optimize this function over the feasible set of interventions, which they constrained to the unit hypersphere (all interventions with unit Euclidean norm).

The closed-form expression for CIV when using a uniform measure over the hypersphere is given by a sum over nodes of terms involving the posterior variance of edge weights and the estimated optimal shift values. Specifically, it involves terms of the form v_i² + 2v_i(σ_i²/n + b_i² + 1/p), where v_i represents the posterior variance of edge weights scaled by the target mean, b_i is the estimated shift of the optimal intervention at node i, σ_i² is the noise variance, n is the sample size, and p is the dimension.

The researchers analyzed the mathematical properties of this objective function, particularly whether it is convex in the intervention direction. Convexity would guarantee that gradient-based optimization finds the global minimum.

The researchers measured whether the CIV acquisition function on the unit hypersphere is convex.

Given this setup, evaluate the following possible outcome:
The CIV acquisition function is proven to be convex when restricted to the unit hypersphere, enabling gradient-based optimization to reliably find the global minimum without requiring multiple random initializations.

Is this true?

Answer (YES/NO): NO